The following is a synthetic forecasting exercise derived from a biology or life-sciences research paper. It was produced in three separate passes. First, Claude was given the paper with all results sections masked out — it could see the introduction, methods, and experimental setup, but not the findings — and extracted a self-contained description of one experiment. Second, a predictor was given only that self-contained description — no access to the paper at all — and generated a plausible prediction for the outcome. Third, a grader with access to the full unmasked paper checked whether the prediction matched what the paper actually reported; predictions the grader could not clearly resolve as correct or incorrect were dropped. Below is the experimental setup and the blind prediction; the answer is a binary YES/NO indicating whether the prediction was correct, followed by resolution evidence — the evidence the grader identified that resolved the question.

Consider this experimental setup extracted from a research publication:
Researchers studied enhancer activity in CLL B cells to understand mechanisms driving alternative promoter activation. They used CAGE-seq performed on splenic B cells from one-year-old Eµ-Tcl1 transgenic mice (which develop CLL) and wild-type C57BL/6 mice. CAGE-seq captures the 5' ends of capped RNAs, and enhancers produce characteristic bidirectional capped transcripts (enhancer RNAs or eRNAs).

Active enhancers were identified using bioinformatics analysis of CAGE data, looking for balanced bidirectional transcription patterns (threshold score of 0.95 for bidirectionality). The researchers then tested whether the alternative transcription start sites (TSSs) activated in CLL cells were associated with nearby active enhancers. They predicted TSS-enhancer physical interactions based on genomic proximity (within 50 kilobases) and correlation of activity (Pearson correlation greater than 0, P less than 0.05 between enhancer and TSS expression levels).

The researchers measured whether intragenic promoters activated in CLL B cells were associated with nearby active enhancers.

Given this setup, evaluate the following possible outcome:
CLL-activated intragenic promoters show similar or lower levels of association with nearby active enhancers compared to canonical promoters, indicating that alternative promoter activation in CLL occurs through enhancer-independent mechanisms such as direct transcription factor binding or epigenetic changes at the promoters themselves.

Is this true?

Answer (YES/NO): NO